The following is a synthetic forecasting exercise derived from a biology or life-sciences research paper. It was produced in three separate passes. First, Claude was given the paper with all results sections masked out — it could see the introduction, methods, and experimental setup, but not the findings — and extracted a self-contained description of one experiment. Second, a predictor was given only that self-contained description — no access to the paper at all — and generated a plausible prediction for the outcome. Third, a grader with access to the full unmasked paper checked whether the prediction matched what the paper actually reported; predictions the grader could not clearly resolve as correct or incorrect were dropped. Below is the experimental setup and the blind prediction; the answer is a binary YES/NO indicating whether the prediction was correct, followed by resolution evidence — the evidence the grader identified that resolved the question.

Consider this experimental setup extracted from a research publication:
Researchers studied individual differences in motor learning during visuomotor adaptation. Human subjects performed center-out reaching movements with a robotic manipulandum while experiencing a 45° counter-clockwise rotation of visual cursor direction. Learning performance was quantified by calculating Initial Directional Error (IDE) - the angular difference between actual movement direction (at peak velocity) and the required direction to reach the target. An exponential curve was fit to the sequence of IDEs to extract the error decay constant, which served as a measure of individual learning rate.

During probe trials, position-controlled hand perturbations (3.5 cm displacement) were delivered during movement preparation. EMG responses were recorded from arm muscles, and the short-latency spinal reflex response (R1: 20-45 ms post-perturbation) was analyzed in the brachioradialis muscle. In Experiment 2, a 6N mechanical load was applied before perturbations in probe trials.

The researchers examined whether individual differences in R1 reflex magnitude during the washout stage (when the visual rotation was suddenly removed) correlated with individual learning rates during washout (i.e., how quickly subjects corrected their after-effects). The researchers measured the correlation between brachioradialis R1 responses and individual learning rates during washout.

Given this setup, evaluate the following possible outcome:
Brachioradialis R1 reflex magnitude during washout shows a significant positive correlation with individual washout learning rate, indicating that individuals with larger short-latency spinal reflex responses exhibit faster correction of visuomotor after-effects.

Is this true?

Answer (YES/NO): NO